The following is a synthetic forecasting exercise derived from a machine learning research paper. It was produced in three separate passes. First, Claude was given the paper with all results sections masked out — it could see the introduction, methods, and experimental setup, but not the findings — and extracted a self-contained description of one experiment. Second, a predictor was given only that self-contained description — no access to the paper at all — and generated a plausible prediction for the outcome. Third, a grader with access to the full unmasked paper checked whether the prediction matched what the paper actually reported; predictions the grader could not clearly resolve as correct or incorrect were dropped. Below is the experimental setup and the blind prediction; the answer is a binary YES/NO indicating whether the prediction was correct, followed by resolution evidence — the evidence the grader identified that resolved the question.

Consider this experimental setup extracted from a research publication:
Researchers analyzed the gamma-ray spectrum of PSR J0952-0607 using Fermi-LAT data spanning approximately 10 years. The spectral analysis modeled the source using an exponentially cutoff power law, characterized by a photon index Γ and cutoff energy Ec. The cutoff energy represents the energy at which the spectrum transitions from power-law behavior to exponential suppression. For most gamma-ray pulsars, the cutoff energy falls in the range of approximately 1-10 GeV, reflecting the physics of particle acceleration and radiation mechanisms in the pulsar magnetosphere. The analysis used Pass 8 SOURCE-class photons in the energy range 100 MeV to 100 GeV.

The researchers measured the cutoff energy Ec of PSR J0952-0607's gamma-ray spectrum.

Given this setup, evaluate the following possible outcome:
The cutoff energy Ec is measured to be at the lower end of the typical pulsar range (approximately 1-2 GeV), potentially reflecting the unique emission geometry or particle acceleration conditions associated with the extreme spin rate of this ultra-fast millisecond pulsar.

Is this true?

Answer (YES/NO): YES